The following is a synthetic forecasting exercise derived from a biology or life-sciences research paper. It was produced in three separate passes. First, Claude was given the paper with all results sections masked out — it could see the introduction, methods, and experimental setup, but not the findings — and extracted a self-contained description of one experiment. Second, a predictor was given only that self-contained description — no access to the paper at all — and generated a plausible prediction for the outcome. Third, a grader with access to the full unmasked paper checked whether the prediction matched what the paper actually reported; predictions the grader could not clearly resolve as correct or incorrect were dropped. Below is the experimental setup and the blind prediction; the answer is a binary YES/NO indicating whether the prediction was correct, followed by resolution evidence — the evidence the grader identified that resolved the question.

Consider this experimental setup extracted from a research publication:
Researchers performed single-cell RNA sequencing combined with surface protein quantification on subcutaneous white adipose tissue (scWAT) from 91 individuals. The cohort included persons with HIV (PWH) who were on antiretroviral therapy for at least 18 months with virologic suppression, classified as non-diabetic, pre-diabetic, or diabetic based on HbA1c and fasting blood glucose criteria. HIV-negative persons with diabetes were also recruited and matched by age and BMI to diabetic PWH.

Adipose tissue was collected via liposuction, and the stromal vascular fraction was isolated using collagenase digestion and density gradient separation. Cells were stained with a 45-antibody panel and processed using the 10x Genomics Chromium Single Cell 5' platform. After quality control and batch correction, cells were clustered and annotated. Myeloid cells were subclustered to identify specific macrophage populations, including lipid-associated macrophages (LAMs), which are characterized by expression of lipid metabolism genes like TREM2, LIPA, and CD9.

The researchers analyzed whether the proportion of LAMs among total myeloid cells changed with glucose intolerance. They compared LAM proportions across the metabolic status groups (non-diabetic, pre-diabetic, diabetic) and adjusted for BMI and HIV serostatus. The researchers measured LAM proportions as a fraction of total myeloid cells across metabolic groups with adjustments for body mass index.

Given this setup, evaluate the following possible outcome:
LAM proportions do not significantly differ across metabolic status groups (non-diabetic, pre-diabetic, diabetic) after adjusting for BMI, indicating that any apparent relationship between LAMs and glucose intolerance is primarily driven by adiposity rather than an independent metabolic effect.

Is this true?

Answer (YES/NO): NO